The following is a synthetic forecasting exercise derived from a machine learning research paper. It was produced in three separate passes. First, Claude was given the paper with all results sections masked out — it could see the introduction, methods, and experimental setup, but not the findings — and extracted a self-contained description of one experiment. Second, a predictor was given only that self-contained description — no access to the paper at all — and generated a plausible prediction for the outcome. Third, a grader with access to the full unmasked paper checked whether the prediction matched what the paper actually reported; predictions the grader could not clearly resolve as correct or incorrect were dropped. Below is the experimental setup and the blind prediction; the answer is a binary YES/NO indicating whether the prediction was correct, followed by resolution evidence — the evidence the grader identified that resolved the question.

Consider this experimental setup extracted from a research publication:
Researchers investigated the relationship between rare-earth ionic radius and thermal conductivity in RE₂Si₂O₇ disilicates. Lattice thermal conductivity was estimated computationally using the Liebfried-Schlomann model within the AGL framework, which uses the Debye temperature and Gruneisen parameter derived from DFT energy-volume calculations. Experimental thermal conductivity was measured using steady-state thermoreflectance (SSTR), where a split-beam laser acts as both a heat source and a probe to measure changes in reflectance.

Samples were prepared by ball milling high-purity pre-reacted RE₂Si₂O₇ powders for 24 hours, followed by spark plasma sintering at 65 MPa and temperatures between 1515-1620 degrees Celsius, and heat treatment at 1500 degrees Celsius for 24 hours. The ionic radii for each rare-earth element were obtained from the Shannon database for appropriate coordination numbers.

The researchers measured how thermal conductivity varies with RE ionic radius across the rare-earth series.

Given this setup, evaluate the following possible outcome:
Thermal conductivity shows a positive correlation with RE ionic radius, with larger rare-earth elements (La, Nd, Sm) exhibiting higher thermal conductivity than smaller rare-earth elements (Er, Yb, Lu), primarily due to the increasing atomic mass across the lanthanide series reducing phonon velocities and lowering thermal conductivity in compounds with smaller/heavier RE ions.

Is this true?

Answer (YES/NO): NO